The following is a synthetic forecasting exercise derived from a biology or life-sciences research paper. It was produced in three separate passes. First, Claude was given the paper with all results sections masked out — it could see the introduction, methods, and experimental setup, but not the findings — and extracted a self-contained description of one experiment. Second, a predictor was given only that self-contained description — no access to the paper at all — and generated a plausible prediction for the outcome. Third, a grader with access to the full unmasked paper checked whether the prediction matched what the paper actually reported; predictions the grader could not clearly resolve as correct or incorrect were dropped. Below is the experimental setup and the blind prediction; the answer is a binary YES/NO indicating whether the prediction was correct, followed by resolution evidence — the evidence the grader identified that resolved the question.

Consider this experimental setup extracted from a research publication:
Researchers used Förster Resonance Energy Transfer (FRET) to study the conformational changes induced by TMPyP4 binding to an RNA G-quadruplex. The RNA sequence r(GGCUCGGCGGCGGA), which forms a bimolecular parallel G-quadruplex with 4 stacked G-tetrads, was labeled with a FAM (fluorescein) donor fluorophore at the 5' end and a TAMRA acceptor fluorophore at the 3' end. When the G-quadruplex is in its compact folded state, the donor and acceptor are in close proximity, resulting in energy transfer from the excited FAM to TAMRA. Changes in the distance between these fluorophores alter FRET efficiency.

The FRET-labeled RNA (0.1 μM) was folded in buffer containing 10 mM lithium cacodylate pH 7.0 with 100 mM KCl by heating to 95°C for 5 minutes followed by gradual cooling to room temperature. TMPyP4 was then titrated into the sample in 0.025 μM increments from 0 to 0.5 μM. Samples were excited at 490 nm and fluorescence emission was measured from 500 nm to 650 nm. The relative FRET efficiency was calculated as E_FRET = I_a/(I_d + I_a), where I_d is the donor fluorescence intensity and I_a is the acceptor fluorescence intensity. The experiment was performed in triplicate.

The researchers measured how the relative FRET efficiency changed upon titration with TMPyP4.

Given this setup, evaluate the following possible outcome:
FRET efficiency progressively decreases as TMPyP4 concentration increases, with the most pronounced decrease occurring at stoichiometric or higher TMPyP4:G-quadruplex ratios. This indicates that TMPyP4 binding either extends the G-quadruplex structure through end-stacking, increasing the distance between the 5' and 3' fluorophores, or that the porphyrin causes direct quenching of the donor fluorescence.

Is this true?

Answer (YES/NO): NO